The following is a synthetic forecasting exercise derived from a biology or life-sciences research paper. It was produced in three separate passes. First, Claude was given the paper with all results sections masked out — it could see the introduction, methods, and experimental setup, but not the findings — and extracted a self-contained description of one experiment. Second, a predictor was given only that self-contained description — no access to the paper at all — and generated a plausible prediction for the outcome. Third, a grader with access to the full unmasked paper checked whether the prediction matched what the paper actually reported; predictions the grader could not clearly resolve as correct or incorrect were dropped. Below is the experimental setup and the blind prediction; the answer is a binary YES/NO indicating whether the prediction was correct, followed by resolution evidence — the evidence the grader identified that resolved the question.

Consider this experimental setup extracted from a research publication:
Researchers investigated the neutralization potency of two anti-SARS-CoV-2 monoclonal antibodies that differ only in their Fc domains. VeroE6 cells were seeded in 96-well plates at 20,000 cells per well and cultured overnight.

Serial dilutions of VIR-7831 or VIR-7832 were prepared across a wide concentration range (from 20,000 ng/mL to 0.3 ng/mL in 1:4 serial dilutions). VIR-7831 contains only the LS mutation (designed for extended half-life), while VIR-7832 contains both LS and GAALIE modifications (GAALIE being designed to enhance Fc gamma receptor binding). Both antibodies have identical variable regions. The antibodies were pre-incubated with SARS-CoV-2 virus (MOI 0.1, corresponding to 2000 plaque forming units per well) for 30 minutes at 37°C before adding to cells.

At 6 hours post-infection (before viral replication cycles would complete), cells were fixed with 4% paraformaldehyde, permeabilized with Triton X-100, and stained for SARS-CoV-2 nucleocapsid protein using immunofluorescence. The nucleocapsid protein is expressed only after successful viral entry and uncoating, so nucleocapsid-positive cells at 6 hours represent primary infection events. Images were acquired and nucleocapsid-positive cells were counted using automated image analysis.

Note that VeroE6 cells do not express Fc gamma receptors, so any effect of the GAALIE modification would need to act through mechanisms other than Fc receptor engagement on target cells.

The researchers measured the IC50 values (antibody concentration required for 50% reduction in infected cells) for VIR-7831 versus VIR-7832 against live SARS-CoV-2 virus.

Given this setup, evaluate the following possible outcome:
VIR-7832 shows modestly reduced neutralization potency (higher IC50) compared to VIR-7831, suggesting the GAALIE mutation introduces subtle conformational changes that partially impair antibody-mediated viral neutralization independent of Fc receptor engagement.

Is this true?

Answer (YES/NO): NO